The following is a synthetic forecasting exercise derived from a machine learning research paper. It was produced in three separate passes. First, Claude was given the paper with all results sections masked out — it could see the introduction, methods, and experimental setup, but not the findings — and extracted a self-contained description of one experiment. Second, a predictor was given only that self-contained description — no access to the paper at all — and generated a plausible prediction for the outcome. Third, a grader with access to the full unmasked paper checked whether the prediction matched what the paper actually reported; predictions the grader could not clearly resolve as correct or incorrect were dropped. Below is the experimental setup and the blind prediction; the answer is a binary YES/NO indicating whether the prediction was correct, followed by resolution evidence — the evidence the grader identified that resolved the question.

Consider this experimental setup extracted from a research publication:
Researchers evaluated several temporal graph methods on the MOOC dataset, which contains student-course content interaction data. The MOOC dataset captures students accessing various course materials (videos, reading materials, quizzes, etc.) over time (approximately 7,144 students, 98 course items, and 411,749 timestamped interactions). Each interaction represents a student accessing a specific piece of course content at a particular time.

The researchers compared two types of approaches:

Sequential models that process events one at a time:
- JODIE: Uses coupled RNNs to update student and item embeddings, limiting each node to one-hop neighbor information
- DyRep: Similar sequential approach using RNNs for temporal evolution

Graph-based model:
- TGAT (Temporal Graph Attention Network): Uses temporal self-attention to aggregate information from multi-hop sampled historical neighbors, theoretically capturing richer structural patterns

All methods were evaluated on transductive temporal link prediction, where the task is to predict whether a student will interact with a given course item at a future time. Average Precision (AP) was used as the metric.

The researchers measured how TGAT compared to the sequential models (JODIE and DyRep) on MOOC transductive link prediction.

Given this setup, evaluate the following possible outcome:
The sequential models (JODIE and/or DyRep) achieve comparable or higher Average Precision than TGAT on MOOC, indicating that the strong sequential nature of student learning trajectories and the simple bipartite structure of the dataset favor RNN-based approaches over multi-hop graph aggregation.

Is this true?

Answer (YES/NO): YES